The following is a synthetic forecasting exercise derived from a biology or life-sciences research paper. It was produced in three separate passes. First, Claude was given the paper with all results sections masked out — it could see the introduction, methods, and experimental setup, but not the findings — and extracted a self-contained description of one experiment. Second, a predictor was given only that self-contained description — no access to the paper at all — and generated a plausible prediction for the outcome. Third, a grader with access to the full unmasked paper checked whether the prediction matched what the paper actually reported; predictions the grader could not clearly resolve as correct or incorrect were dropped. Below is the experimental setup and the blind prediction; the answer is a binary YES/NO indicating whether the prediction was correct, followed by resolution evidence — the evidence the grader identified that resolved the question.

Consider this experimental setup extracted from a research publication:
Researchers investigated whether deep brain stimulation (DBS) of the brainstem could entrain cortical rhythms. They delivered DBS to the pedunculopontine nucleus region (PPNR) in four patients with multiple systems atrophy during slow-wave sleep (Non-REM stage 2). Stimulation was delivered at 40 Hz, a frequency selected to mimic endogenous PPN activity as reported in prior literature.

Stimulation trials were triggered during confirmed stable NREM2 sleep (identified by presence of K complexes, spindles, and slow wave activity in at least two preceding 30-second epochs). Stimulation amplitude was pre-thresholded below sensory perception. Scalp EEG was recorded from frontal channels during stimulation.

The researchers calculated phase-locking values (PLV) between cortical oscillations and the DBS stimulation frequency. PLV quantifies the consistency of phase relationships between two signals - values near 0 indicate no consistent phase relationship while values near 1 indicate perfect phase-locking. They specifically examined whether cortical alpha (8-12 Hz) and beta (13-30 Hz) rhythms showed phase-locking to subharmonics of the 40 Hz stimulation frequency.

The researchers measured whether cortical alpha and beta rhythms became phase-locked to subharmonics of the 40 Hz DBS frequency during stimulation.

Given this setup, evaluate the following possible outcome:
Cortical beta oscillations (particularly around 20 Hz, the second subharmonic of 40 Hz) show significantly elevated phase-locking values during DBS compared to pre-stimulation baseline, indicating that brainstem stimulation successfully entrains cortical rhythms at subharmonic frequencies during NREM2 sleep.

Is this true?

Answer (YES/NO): NO